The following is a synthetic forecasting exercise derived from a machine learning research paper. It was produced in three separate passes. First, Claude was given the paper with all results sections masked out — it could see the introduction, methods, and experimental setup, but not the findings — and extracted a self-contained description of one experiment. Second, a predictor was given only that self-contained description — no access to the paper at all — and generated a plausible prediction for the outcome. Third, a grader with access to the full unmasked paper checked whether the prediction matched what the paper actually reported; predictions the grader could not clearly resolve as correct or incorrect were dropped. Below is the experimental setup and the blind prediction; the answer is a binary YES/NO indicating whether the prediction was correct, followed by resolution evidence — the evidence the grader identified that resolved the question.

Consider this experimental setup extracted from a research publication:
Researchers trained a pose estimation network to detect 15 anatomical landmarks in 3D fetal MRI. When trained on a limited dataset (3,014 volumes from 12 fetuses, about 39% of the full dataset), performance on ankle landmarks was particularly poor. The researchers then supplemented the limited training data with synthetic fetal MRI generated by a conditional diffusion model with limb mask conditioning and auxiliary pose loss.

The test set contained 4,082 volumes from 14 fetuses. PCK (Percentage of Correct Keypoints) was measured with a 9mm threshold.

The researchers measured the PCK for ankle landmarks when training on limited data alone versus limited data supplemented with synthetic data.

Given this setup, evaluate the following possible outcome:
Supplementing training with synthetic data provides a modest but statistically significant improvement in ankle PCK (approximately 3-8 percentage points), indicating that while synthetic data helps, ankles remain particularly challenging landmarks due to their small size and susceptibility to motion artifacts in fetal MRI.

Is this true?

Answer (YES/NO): NO